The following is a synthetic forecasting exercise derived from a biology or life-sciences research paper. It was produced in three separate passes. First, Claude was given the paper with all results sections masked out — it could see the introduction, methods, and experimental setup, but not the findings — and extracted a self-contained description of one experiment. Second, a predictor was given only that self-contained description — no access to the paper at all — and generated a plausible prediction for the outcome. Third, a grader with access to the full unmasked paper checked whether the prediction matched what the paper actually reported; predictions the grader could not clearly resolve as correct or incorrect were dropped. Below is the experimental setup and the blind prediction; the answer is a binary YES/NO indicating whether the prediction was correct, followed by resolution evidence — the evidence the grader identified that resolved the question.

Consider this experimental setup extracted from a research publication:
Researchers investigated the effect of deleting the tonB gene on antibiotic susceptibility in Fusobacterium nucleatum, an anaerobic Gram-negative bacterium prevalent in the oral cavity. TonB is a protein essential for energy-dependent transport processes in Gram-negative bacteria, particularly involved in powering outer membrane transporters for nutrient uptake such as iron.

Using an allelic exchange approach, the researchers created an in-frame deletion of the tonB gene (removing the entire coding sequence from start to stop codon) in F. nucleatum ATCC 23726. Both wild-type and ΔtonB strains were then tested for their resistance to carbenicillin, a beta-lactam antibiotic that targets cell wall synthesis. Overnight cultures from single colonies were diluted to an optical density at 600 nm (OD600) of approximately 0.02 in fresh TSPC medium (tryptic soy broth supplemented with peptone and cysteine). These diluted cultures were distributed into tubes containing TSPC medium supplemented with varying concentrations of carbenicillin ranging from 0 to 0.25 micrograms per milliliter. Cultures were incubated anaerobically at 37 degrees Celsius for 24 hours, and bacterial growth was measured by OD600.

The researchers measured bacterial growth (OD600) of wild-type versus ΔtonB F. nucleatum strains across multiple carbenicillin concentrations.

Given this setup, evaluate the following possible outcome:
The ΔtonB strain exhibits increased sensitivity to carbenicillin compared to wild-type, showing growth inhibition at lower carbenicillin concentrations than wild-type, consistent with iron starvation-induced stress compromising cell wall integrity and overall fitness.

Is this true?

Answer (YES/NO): YES